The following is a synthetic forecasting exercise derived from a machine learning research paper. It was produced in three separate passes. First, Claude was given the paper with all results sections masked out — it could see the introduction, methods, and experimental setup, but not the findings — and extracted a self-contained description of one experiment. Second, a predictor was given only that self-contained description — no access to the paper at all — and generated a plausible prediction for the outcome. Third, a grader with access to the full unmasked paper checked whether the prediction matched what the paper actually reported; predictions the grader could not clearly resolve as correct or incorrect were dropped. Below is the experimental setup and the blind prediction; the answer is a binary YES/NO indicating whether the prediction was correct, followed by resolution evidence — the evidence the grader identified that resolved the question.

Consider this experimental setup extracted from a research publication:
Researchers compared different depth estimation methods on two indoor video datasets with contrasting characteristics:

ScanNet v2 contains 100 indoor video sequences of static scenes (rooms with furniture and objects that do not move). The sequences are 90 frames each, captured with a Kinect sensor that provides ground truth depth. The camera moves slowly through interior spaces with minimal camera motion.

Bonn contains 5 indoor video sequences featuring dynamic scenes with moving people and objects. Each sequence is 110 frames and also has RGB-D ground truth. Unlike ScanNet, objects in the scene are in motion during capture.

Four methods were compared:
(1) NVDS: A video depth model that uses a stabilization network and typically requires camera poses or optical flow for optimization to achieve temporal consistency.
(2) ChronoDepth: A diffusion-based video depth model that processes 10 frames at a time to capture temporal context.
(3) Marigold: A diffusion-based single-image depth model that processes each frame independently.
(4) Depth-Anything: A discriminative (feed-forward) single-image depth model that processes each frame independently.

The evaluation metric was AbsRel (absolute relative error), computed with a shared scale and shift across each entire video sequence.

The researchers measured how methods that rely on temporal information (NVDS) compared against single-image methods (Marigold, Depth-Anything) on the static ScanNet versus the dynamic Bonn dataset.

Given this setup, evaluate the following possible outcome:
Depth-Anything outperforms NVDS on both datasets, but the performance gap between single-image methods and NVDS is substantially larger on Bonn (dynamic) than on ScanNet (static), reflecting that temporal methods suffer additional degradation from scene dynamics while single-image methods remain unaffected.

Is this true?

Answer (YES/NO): NO